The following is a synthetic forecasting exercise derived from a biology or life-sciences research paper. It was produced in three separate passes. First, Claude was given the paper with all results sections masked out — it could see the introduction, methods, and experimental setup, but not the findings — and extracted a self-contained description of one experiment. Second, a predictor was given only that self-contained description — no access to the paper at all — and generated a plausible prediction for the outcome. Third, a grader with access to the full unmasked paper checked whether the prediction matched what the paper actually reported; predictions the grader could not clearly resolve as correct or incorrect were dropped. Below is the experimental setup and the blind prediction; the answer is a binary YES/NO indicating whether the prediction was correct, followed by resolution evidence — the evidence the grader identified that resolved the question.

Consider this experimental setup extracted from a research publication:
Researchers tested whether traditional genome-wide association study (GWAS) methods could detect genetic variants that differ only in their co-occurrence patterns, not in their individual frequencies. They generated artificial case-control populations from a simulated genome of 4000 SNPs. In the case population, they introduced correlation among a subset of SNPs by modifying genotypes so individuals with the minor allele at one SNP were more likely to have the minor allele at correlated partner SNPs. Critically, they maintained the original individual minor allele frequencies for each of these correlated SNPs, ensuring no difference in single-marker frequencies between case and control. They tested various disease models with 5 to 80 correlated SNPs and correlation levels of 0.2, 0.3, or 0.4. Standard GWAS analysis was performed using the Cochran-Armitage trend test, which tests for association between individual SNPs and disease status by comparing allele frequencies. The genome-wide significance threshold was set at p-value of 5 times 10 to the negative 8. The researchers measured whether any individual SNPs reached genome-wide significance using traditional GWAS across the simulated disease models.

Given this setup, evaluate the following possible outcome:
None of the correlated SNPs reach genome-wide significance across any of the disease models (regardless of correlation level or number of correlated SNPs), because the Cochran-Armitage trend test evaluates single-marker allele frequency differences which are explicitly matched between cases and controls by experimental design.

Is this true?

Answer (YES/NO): YES